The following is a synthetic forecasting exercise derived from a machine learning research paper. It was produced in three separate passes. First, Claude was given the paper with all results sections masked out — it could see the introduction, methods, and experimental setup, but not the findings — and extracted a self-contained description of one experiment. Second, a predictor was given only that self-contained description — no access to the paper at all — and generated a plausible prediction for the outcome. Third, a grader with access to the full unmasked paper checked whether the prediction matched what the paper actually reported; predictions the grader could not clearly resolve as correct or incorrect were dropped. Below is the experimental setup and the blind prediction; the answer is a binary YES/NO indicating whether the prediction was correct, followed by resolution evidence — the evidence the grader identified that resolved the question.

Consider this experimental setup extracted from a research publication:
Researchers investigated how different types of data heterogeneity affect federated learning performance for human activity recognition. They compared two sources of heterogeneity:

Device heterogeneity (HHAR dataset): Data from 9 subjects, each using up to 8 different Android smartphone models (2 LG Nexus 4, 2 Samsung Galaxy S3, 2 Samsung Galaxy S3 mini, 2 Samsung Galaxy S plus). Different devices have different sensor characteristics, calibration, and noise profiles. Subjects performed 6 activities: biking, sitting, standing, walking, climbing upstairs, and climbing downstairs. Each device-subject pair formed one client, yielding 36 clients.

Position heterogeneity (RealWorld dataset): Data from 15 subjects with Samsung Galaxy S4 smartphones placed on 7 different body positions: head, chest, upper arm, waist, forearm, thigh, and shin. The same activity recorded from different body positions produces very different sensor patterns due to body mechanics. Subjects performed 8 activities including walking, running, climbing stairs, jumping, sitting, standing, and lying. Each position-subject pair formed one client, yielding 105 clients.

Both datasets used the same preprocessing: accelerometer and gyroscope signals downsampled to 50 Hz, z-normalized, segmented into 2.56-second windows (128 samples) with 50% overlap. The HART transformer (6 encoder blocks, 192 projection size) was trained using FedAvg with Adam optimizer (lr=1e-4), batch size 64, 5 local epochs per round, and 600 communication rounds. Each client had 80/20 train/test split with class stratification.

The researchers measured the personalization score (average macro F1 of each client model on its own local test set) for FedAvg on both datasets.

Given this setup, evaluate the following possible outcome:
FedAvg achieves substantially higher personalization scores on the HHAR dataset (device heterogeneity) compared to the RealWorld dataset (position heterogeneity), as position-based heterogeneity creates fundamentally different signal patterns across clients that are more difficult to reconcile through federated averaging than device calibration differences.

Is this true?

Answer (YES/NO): YES